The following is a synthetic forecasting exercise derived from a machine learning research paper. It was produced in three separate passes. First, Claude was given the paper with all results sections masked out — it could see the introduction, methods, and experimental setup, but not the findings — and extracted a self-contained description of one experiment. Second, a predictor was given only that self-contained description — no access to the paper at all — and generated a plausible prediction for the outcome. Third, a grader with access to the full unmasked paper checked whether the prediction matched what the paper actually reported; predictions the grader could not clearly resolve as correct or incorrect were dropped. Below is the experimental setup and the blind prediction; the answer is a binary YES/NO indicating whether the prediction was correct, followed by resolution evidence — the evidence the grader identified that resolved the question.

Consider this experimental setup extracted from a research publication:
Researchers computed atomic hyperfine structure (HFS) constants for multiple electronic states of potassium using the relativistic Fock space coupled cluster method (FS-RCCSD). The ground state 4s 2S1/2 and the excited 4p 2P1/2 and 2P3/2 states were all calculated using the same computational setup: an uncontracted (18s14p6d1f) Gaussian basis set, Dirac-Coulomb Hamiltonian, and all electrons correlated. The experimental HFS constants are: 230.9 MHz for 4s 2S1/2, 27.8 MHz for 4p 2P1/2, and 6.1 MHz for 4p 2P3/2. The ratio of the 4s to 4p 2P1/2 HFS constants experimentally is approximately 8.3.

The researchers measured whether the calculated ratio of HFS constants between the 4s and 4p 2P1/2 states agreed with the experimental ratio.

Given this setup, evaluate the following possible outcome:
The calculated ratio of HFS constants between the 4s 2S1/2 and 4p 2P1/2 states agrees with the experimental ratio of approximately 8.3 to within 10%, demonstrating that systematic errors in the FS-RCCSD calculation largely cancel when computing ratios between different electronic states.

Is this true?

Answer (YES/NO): YES